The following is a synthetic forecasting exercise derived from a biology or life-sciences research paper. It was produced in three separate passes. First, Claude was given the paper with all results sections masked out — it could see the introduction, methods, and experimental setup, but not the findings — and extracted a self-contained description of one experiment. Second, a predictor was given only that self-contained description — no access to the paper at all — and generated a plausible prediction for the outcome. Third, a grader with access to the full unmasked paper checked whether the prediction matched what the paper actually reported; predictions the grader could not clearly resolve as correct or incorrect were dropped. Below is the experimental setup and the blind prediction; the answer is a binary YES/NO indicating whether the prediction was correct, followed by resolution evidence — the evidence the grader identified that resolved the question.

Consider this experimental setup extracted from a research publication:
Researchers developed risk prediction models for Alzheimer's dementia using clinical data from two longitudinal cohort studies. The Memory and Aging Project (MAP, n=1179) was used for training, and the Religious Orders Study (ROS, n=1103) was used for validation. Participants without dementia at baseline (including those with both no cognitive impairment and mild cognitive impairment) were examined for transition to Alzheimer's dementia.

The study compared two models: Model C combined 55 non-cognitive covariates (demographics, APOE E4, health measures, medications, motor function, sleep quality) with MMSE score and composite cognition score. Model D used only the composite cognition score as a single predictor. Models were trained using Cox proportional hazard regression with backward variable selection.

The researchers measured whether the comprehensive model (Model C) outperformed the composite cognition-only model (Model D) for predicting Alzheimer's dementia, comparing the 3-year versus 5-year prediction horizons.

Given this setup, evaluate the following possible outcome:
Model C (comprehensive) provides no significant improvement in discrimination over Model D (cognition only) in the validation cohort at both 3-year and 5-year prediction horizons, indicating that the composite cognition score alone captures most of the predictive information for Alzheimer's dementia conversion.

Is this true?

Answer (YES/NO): NO